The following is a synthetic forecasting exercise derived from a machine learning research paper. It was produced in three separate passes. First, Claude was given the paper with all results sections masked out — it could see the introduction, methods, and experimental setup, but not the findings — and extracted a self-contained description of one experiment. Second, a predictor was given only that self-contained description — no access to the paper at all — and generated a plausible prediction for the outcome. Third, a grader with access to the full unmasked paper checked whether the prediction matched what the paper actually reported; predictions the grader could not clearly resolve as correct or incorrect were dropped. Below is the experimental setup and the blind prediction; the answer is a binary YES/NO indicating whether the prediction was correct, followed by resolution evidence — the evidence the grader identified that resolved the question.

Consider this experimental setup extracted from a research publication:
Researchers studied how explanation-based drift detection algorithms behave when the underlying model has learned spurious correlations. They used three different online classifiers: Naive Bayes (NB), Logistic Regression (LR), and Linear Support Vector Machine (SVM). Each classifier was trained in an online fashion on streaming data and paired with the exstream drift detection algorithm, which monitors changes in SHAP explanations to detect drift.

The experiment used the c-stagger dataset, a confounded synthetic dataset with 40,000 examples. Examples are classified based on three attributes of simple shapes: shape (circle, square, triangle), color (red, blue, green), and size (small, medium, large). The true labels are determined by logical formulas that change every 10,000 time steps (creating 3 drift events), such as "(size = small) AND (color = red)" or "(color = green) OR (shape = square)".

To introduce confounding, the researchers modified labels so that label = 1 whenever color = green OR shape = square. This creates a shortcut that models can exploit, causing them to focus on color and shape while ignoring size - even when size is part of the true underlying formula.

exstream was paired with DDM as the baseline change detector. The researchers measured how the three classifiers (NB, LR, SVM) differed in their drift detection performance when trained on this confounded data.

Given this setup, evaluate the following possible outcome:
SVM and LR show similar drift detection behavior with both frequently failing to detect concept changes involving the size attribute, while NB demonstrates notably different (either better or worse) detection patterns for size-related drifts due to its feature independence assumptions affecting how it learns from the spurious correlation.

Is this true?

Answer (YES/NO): NO